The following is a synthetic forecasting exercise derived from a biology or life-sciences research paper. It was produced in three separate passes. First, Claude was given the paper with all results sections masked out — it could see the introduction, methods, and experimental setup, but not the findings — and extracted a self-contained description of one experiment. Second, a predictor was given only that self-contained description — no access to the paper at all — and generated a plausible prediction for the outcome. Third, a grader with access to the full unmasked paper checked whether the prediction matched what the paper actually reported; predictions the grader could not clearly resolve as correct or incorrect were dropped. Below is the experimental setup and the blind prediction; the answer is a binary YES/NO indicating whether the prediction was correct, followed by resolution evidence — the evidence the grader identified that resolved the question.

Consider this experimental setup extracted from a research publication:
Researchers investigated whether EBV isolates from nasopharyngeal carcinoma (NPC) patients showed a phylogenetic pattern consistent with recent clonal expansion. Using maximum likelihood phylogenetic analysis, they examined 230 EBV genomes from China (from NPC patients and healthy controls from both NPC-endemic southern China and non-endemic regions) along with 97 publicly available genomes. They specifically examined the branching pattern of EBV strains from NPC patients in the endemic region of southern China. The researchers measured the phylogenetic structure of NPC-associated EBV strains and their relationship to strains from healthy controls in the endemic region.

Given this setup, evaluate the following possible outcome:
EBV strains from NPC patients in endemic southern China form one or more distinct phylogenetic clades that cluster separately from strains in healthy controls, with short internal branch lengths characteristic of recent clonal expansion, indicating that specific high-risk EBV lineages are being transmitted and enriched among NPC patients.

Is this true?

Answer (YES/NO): NO